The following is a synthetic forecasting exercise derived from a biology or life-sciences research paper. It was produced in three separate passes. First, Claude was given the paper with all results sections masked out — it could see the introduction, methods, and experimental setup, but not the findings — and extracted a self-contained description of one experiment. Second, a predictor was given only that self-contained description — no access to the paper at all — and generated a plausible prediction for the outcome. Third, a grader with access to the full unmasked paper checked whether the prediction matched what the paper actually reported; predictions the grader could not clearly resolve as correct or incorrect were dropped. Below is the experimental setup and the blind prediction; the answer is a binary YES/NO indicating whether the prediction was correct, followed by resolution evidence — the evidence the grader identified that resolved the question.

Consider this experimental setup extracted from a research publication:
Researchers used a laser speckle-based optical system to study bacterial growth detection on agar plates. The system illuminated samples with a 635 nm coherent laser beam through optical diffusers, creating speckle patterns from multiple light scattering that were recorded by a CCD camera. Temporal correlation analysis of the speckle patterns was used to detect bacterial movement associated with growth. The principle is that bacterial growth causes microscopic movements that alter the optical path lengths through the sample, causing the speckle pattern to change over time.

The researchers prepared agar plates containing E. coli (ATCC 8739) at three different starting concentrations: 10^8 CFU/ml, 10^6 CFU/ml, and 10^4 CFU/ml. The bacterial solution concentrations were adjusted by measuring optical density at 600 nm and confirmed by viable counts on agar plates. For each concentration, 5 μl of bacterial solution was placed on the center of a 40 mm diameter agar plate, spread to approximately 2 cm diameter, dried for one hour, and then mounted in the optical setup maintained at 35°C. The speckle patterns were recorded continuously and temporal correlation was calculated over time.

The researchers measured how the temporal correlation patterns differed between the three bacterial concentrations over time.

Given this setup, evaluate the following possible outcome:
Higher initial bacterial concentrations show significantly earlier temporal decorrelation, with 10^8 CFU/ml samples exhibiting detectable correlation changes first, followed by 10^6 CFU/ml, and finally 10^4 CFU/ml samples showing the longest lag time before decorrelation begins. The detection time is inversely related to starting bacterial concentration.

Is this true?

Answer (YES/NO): YES